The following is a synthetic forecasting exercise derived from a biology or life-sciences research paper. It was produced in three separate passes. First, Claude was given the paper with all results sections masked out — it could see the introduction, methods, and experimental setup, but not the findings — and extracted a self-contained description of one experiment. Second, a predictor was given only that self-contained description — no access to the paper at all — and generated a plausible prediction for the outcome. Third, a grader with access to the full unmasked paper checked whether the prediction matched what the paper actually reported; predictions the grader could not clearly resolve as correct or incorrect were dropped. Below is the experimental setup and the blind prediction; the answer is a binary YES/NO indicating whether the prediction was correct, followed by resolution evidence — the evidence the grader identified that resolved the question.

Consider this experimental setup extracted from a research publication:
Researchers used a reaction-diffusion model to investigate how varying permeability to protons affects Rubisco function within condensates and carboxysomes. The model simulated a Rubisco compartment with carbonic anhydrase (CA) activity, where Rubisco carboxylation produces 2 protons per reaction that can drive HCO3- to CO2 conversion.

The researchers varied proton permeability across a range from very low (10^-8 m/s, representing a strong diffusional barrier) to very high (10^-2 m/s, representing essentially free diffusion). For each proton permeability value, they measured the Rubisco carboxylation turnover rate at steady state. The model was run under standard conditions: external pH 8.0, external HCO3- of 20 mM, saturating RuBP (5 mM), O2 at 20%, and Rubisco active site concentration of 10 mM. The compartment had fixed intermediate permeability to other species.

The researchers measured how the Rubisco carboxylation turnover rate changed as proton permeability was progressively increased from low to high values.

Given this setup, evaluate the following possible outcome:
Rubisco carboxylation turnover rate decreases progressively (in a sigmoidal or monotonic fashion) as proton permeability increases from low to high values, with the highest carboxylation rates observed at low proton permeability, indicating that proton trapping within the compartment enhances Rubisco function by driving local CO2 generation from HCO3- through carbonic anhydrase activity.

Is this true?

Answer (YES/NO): YES